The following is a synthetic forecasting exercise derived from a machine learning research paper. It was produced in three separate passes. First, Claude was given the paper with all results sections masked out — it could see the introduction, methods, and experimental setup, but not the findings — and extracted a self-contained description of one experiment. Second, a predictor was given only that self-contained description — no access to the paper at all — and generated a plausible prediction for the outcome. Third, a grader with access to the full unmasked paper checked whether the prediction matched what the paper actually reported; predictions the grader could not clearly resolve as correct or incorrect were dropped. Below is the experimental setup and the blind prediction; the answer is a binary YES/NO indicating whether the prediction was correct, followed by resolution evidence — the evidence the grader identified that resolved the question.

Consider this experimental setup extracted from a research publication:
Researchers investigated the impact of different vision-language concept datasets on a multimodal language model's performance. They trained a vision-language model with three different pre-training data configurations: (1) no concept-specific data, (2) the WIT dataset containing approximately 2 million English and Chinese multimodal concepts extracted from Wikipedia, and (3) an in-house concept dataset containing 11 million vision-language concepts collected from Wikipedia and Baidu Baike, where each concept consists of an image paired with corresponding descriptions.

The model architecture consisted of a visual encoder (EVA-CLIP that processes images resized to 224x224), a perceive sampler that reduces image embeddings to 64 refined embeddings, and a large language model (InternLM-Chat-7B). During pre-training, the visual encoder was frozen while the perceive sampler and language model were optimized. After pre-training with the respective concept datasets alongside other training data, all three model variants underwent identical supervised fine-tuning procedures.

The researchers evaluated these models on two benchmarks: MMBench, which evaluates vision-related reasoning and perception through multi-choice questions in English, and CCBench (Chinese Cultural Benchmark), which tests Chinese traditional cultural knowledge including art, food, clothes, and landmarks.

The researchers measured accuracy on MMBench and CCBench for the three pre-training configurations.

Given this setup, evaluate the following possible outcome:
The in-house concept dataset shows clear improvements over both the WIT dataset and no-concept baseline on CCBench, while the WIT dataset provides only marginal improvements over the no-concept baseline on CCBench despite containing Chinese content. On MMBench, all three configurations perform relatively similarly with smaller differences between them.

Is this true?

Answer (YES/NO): NO